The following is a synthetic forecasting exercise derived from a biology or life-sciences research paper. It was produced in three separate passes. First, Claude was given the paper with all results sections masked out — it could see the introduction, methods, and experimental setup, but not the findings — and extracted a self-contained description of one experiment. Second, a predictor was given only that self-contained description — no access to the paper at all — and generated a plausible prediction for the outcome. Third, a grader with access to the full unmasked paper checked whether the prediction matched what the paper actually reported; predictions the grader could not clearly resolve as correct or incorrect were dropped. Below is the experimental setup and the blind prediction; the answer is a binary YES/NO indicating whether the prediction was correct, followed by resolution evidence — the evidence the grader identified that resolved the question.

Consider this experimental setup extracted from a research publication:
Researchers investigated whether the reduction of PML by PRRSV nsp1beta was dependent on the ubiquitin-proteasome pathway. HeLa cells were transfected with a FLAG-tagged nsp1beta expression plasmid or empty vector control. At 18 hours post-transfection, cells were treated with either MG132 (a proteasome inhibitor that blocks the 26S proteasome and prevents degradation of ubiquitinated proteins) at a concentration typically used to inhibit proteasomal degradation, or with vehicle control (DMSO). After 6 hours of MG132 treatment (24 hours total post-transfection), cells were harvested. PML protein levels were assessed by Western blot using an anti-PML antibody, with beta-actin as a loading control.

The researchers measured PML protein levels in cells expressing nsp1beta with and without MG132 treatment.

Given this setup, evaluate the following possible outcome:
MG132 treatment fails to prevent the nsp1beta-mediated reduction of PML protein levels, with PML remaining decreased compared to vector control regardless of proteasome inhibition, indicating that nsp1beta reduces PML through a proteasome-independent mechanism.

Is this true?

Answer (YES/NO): NO